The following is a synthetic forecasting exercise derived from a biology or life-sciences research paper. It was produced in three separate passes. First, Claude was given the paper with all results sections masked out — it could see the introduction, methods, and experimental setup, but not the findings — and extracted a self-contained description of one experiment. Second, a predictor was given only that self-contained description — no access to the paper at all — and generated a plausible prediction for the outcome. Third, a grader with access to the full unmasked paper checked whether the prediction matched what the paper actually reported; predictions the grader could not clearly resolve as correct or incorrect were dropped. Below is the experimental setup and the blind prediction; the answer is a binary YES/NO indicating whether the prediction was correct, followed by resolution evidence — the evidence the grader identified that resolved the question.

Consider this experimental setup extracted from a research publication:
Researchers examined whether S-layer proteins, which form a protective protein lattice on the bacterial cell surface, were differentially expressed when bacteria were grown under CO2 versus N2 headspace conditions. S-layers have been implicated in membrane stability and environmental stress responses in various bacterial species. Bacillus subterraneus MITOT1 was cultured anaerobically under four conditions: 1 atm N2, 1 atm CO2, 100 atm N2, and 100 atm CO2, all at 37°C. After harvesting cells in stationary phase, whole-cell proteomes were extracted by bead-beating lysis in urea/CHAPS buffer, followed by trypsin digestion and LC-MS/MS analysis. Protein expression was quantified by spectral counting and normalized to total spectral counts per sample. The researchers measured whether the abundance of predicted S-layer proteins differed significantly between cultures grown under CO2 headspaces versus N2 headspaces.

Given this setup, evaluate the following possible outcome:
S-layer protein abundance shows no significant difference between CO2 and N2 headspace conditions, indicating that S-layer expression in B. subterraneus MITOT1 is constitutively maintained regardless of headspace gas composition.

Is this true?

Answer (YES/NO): YES